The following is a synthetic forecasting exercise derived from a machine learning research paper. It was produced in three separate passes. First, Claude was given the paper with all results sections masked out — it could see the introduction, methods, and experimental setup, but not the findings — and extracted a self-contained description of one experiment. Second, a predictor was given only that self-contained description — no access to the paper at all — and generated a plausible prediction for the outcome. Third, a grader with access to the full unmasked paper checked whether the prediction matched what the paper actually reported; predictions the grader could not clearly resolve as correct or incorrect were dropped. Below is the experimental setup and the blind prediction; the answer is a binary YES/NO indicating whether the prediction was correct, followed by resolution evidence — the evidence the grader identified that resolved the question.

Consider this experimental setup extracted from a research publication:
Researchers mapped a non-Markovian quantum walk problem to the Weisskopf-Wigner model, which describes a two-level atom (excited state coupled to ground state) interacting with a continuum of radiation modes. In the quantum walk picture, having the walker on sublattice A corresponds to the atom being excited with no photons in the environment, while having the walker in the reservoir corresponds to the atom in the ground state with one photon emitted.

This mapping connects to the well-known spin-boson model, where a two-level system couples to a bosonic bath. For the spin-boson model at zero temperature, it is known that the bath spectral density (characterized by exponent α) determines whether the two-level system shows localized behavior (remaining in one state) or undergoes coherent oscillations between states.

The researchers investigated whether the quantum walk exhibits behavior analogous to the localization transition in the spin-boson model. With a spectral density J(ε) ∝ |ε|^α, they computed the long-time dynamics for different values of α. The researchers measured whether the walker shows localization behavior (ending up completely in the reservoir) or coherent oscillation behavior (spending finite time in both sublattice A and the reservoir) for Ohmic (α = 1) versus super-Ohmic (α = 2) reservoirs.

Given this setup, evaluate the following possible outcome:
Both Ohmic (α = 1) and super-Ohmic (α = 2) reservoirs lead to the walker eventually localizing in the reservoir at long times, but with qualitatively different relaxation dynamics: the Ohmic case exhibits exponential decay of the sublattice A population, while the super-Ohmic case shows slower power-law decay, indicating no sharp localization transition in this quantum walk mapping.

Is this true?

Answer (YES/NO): NO